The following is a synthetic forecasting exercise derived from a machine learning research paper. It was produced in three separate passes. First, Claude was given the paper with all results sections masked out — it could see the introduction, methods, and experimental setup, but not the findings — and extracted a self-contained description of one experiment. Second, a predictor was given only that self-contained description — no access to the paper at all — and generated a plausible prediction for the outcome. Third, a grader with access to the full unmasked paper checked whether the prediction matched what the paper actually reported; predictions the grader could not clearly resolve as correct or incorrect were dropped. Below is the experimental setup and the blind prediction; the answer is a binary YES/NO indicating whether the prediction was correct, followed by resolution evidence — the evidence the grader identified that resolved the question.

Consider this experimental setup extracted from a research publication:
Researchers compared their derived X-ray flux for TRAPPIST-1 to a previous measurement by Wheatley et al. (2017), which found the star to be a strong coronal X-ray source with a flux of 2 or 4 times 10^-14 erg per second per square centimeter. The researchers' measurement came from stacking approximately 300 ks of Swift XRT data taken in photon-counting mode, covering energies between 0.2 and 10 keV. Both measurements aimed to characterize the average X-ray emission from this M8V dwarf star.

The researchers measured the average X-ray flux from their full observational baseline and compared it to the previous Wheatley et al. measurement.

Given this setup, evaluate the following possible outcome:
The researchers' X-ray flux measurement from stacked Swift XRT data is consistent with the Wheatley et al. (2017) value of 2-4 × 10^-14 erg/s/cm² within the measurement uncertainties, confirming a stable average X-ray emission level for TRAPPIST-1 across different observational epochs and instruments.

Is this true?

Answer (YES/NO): NO